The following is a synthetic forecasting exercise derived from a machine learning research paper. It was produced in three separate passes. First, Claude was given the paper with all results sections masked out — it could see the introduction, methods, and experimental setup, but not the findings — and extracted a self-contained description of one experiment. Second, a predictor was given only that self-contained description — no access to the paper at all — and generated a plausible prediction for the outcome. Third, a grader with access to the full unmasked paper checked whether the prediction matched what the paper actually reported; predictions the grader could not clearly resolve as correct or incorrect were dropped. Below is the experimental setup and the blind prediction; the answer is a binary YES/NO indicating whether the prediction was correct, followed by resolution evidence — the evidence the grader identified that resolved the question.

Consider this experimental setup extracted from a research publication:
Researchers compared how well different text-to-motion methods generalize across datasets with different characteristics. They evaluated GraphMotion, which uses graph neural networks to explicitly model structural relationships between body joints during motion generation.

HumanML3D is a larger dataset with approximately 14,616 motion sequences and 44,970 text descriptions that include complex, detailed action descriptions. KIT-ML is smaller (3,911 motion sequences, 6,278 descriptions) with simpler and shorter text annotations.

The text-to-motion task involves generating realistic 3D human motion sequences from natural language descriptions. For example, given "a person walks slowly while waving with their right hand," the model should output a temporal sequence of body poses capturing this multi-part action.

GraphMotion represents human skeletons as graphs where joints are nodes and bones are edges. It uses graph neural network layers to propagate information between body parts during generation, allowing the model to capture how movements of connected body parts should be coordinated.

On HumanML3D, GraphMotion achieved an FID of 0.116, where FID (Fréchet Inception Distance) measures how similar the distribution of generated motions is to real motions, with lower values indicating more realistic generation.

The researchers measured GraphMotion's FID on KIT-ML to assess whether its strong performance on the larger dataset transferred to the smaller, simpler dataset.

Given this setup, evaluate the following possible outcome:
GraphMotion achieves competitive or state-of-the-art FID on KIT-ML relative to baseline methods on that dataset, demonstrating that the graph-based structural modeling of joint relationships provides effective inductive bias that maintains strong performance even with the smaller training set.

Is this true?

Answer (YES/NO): NO